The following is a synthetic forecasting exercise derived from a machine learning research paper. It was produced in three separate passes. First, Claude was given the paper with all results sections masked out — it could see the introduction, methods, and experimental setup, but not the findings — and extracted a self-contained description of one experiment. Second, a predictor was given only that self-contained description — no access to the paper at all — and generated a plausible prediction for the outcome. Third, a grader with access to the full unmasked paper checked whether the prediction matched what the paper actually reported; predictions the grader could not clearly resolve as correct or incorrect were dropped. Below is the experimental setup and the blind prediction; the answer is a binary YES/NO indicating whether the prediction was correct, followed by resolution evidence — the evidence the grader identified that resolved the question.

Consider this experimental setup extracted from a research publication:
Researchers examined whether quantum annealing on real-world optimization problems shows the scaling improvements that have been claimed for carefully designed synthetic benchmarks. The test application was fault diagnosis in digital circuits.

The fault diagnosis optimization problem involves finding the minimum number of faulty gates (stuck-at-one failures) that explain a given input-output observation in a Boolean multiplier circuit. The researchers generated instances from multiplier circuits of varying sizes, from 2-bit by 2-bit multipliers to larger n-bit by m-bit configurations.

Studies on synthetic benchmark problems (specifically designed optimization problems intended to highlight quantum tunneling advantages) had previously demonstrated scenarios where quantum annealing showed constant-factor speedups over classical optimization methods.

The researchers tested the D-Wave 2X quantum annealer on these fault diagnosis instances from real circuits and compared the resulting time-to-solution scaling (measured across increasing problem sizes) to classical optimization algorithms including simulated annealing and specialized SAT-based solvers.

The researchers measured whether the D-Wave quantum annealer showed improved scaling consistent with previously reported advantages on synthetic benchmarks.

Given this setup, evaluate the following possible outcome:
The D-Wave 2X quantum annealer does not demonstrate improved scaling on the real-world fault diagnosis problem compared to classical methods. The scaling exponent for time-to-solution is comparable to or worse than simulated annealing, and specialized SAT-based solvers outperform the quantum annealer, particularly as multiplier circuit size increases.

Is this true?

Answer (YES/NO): NO